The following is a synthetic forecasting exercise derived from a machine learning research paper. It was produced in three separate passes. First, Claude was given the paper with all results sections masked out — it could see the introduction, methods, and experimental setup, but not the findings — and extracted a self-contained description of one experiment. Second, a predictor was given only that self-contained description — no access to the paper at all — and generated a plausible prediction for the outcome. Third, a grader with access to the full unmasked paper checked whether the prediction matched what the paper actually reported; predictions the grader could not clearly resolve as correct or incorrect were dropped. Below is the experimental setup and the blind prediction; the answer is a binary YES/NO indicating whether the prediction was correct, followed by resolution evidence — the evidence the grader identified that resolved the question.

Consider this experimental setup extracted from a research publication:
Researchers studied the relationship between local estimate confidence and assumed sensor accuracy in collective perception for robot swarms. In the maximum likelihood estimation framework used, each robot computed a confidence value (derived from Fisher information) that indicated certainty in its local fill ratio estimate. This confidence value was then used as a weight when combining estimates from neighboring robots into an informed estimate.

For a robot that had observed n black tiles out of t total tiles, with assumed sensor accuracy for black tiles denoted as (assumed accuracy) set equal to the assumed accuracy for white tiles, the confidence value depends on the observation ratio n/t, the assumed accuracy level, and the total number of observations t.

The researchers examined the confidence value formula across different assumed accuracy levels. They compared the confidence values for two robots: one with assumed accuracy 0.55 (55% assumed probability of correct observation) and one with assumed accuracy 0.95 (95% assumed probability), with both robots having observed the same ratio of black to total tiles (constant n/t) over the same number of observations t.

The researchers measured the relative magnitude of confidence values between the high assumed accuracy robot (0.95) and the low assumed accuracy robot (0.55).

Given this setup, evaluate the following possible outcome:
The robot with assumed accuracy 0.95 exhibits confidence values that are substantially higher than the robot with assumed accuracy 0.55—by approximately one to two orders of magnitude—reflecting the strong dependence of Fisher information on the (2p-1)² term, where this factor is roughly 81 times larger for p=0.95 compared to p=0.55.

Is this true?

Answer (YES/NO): NO